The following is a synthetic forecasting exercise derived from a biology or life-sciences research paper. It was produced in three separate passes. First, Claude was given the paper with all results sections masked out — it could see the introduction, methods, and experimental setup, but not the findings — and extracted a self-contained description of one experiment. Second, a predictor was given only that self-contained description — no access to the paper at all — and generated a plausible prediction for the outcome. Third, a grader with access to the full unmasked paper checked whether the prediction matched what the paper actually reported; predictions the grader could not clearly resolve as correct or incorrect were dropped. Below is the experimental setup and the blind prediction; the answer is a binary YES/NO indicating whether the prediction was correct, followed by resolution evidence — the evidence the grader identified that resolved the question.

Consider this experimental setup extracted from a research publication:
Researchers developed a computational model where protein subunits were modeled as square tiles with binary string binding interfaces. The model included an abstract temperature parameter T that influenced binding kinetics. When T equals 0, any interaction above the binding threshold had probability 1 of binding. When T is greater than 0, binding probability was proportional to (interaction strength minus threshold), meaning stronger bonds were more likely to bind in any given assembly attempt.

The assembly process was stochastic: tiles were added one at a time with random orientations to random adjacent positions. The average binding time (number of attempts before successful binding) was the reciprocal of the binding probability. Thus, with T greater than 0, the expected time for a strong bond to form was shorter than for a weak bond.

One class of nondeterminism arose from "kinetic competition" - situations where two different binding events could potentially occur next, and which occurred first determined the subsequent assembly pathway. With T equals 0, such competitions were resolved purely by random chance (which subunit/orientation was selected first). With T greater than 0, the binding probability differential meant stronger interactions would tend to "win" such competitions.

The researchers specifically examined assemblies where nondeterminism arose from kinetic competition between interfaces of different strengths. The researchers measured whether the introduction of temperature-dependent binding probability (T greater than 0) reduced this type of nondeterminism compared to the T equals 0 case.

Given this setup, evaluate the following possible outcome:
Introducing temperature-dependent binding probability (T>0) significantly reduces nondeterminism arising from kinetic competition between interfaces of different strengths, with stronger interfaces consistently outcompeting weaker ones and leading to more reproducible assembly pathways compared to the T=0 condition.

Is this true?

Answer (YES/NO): YES